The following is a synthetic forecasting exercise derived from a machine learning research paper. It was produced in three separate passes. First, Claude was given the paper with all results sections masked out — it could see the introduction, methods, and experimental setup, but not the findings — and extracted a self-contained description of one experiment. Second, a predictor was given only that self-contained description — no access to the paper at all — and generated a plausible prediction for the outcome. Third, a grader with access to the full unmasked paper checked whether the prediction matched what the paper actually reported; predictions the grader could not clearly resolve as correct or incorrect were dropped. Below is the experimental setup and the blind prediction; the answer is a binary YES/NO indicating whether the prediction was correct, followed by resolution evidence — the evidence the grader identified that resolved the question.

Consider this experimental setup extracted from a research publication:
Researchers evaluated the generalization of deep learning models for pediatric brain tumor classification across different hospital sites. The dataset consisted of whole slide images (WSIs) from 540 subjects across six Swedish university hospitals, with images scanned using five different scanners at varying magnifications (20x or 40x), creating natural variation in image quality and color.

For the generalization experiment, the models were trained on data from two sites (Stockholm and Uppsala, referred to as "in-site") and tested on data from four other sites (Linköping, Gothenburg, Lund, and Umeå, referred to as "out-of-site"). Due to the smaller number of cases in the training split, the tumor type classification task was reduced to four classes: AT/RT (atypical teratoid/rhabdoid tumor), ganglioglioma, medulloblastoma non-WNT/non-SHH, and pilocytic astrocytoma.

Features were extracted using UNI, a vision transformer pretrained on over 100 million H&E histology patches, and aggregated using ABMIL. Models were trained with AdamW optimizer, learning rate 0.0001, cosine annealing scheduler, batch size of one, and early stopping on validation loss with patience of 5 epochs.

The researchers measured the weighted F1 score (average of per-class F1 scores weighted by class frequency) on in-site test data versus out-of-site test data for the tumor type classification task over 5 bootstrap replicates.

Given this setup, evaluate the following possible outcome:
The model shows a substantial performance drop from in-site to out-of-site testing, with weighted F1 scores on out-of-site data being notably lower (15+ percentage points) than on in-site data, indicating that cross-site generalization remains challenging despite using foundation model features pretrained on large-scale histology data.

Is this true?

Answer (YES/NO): NO